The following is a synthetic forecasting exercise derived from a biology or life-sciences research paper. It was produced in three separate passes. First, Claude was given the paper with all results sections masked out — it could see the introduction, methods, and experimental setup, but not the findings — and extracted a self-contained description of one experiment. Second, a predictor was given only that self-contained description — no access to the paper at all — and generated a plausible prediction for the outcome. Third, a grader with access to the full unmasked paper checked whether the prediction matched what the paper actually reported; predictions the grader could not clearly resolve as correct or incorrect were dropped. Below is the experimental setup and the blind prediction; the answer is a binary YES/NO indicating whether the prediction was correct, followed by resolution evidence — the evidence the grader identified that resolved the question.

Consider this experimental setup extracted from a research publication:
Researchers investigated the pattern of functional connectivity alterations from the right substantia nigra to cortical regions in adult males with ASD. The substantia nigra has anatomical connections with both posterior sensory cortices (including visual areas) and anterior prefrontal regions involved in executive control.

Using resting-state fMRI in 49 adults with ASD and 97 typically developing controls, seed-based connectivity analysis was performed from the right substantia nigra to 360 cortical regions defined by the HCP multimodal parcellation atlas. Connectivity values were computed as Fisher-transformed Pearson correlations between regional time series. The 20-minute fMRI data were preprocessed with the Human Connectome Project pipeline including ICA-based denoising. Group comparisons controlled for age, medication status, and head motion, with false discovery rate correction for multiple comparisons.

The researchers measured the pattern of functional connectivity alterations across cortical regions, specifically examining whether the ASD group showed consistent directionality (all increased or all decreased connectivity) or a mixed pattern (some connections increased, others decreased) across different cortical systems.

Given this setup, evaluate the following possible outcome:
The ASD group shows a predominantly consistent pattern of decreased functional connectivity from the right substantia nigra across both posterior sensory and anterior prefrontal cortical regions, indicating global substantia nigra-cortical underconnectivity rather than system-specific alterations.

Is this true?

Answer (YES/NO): NO